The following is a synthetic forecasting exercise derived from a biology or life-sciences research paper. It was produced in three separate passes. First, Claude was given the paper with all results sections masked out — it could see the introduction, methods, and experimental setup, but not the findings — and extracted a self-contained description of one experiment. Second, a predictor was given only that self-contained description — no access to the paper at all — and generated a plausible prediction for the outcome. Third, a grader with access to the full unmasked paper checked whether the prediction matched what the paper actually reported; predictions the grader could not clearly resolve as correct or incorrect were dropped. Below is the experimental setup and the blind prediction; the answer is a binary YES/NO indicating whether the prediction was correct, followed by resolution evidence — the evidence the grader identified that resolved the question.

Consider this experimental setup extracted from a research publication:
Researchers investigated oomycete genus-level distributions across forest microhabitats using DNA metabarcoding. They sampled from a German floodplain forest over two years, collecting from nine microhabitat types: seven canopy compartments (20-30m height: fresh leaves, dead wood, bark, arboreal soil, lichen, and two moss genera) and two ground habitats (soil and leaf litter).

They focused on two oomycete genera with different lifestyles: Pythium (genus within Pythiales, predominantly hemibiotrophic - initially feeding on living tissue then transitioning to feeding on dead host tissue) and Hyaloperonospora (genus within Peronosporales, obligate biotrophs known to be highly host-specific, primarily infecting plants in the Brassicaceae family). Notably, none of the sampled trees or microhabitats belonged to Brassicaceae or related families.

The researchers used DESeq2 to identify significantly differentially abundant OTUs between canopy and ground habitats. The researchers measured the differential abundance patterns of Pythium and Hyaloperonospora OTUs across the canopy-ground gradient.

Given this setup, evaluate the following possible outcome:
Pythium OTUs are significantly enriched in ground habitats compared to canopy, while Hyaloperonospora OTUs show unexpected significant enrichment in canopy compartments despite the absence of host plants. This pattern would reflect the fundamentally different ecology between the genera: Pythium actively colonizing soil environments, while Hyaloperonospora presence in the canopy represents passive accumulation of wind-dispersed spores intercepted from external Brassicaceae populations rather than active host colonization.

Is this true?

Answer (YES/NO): NO